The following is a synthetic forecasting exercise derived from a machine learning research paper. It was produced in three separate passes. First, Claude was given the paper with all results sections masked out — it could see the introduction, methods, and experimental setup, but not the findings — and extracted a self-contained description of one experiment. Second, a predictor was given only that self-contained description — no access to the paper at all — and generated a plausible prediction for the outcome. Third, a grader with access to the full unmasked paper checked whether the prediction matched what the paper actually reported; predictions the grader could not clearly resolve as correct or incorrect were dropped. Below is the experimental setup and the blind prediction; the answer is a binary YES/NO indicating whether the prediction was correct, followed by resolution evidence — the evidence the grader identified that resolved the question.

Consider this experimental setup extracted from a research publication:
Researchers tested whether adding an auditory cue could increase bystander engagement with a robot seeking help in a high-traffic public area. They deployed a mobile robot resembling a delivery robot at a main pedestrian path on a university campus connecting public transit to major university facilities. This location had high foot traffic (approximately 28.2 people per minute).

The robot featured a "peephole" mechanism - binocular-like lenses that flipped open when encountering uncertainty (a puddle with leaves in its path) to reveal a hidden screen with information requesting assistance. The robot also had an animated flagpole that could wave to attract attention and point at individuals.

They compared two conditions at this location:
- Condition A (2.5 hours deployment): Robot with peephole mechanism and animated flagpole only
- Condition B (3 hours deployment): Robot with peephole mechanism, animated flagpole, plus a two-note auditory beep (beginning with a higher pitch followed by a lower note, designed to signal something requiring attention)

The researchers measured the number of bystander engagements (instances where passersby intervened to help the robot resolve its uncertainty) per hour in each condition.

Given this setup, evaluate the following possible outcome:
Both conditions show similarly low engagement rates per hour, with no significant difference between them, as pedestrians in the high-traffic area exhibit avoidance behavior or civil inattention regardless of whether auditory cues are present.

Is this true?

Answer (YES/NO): NO